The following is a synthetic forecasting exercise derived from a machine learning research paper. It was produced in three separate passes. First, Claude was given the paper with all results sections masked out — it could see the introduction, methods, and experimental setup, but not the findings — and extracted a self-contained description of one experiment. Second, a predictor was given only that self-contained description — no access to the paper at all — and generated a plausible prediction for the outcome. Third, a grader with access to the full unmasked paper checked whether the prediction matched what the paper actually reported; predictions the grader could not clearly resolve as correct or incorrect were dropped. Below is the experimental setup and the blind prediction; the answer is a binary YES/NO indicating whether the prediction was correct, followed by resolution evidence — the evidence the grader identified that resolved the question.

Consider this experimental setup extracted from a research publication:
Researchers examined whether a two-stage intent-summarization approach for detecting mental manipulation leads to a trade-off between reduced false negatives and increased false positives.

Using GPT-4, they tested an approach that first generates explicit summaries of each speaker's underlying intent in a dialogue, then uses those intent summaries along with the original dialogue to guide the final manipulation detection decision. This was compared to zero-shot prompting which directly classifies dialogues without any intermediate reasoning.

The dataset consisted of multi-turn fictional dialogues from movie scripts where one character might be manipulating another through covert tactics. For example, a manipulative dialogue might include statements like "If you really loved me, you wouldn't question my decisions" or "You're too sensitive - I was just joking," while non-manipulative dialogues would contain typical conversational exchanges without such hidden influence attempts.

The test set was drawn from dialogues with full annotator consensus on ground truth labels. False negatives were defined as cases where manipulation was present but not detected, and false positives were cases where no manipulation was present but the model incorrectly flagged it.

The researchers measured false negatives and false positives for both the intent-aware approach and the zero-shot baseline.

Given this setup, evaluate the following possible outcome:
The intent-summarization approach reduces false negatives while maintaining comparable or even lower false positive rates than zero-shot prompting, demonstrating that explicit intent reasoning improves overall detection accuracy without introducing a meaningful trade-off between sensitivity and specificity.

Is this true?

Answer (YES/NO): NO